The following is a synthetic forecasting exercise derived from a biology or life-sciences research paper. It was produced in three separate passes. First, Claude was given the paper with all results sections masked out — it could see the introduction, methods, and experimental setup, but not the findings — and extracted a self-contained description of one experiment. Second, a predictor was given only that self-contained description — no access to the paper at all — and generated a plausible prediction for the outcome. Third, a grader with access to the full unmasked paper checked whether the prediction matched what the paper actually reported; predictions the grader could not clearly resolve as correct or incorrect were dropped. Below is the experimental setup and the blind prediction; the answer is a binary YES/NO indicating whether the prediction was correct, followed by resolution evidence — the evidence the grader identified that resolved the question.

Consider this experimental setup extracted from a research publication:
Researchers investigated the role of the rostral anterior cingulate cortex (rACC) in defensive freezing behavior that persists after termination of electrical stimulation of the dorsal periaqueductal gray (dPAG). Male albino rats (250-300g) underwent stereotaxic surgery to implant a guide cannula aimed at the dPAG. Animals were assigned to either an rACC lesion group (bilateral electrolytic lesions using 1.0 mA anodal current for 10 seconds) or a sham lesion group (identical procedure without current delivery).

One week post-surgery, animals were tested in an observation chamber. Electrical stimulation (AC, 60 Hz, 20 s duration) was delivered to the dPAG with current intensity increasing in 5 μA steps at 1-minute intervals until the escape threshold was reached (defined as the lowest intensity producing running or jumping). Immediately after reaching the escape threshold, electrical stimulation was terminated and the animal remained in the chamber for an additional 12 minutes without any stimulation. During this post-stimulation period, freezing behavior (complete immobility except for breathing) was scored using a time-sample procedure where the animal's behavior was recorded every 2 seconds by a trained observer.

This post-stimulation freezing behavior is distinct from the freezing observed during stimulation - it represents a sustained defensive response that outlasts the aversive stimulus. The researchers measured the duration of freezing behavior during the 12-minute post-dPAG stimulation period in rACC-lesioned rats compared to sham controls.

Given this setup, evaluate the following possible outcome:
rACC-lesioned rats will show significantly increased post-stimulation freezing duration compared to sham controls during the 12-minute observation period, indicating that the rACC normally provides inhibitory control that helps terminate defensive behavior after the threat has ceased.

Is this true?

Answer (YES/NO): NO